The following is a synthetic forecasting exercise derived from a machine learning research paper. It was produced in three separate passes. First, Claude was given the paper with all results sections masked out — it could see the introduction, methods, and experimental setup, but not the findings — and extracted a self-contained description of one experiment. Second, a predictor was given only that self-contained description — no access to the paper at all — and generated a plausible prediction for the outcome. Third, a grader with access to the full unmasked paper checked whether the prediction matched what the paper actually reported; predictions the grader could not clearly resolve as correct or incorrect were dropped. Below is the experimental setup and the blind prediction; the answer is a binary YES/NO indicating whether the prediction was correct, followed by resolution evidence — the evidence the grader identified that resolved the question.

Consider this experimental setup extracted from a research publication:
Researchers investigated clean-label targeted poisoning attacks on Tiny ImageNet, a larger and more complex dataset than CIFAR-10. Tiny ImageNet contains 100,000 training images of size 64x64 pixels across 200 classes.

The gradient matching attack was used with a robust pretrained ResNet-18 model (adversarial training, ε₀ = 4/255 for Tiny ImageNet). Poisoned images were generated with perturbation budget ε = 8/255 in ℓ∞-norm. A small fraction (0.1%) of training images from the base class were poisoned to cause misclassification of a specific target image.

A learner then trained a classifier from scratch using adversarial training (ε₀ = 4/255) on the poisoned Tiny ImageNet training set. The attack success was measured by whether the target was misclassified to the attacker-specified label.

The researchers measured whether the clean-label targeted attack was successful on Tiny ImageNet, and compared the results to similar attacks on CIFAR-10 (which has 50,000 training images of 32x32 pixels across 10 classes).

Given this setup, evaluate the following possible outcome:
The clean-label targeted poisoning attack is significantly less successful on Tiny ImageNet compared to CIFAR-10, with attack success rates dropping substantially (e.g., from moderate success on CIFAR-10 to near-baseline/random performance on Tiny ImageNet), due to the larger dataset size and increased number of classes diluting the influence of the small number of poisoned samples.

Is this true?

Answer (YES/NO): NO